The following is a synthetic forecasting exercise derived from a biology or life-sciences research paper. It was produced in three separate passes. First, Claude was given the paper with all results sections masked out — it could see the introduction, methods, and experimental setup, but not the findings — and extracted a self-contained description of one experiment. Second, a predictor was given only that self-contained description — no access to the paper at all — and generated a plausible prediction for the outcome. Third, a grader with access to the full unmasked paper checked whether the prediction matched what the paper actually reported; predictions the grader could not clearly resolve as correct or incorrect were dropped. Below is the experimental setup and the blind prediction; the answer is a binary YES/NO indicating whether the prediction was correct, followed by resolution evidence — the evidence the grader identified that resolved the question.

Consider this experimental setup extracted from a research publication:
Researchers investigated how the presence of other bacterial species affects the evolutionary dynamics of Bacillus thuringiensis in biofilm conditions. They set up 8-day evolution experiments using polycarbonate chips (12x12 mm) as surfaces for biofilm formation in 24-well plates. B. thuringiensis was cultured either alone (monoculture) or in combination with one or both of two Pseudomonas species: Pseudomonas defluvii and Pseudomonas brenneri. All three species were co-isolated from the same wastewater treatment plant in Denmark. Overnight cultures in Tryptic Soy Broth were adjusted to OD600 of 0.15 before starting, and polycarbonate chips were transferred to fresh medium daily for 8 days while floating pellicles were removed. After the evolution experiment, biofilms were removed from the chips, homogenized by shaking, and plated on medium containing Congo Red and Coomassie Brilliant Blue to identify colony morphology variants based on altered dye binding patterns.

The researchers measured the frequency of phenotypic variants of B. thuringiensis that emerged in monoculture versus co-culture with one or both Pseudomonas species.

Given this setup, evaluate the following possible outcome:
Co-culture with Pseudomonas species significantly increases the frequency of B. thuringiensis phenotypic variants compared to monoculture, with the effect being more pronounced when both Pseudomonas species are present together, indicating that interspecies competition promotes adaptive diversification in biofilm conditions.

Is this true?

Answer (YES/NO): NO